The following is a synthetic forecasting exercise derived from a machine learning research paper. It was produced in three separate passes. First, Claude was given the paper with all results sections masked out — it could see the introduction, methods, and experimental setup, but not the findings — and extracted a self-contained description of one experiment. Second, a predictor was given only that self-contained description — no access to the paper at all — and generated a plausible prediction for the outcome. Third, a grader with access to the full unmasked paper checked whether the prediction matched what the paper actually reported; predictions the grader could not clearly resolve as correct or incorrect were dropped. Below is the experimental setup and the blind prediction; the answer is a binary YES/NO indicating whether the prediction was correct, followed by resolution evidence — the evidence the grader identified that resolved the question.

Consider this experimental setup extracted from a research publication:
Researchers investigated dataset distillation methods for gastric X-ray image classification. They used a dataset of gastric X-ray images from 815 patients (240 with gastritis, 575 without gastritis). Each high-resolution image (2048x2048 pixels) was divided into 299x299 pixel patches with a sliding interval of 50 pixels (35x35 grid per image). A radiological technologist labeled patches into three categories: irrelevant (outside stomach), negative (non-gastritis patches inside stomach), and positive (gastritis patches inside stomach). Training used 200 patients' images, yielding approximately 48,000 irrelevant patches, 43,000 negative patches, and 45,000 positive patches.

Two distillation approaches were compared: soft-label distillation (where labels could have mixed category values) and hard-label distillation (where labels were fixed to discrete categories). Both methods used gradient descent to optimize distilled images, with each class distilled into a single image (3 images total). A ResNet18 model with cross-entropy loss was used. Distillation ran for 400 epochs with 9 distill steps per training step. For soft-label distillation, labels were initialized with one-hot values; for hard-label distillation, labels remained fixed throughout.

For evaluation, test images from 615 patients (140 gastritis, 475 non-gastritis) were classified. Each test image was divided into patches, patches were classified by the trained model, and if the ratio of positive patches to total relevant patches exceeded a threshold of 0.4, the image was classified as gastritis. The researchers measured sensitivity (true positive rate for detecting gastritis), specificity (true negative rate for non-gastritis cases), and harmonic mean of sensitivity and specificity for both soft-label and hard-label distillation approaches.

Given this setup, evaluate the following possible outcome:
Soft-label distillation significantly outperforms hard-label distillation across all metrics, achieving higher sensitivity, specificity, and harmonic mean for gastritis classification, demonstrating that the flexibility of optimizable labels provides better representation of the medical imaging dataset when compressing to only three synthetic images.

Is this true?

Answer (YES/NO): NO